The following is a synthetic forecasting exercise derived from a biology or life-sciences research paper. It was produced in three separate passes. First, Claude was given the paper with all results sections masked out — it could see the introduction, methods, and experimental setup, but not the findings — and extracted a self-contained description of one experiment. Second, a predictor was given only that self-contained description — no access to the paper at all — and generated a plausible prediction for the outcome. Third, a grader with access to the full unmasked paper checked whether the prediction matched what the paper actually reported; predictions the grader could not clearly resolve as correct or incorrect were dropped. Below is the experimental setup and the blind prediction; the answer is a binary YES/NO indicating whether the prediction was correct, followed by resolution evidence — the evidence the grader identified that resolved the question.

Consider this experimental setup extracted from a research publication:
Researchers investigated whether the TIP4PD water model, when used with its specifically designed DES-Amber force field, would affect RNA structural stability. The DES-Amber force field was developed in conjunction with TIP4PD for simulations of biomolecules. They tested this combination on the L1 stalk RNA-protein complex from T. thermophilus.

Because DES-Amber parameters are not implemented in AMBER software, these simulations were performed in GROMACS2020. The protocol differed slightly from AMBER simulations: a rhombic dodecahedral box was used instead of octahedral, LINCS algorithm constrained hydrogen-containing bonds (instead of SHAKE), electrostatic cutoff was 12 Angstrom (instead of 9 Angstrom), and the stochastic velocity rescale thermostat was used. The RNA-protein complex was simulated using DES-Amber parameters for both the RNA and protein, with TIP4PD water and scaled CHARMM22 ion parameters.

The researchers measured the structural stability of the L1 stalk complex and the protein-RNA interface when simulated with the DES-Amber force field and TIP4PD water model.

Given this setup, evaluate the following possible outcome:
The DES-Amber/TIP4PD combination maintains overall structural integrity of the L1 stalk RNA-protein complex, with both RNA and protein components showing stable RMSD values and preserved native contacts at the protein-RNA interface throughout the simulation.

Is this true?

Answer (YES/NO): NO